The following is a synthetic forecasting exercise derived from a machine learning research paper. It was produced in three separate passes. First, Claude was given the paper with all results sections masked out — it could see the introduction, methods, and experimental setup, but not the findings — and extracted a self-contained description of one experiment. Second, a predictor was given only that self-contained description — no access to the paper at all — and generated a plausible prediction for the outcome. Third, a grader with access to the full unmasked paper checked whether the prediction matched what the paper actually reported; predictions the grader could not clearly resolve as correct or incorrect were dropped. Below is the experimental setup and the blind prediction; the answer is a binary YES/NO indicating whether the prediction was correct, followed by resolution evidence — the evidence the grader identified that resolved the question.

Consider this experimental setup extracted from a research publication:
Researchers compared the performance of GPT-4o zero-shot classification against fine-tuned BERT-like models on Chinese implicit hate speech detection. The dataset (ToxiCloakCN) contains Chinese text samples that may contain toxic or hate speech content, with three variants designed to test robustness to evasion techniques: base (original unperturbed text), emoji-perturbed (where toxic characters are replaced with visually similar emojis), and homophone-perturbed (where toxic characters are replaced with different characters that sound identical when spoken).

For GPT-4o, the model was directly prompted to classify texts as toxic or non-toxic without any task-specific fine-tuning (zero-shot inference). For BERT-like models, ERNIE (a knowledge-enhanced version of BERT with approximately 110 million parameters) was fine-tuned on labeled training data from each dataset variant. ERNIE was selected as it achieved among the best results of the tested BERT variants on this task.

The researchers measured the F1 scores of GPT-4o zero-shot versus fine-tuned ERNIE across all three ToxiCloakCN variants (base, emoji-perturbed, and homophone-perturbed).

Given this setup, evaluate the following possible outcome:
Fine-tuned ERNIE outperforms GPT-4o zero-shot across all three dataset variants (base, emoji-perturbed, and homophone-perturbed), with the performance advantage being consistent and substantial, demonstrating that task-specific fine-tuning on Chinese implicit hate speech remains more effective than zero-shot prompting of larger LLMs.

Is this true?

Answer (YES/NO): YES